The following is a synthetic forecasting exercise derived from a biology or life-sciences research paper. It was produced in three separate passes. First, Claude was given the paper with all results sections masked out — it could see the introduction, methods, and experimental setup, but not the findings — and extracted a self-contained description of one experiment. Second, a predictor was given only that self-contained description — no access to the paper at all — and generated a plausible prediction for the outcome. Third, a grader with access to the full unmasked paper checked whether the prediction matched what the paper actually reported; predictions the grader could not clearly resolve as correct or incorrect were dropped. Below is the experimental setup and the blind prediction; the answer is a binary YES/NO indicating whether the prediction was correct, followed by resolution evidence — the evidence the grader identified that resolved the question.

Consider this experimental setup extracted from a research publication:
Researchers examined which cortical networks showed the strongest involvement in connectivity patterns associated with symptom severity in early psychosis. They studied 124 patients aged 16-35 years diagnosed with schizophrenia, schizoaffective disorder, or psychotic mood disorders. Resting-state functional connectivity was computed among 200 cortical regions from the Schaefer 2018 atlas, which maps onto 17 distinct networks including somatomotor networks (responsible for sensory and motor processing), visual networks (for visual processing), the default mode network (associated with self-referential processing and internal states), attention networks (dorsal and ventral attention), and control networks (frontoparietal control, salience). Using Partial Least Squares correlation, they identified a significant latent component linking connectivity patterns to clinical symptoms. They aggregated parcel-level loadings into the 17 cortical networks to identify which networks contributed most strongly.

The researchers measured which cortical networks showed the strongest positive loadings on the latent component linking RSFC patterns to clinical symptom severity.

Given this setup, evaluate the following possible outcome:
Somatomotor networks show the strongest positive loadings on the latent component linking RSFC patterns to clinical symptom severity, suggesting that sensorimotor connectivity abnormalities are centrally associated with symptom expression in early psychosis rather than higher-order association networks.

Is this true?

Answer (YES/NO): NO